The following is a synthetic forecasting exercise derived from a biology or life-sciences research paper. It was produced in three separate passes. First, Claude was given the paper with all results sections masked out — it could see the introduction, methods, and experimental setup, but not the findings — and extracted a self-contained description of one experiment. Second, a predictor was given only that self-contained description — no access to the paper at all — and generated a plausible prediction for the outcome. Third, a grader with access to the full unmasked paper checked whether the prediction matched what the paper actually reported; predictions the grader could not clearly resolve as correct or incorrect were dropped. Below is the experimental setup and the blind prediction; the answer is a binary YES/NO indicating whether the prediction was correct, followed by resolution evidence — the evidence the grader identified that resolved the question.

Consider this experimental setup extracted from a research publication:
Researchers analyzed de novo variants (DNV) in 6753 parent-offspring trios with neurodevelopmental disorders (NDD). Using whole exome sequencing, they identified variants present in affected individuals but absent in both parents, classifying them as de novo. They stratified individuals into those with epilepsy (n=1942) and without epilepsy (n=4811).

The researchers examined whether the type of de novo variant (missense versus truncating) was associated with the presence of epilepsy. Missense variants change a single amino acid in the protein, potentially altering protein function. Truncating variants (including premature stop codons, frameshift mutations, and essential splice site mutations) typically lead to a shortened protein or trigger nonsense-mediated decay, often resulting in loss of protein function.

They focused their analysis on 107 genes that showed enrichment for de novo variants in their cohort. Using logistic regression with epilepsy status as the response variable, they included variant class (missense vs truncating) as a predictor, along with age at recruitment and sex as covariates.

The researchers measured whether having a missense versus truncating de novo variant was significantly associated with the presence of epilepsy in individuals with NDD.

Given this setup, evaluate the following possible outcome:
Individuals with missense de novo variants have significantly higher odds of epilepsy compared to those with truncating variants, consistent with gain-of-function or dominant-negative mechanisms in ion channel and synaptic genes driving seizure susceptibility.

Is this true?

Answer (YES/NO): YES